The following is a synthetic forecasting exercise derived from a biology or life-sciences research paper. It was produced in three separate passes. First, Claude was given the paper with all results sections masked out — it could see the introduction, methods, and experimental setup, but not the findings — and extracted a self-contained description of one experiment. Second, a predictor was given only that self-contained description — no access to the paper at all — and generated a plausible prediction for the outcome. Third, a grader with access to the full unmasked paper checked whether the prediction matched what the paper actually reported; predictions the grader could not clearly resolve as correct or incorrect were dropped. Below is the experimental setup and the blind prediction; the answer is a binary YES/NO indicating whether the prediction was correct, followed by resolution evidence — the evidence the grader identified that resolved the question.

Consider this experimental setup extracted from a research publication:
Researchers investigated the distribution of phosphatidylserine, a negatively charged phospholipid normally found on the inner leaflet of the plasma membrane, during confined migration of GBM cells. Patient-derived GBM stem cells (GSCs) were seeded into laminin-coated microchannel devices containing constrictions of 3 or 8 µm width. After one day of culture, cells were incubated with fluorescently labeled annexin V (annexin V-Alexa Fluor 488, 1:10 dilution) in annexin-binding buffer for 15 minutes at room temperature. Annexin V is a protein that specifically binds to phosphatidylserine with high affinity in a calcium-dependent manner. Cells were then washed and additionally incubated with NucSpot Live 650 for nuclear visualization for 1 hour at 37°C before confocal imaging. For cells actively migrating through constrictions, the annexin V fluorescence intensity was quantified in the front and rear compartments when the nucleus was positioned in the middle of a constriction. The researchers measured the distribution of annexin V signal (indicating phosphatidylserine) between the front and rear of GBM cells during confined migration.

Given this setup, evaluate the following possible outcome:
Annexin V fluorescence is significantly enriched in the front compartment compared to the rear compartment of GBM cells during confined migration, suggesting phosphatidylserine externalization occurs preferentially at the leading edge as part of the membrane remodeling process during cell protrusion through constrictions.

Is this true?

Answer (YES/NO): NO